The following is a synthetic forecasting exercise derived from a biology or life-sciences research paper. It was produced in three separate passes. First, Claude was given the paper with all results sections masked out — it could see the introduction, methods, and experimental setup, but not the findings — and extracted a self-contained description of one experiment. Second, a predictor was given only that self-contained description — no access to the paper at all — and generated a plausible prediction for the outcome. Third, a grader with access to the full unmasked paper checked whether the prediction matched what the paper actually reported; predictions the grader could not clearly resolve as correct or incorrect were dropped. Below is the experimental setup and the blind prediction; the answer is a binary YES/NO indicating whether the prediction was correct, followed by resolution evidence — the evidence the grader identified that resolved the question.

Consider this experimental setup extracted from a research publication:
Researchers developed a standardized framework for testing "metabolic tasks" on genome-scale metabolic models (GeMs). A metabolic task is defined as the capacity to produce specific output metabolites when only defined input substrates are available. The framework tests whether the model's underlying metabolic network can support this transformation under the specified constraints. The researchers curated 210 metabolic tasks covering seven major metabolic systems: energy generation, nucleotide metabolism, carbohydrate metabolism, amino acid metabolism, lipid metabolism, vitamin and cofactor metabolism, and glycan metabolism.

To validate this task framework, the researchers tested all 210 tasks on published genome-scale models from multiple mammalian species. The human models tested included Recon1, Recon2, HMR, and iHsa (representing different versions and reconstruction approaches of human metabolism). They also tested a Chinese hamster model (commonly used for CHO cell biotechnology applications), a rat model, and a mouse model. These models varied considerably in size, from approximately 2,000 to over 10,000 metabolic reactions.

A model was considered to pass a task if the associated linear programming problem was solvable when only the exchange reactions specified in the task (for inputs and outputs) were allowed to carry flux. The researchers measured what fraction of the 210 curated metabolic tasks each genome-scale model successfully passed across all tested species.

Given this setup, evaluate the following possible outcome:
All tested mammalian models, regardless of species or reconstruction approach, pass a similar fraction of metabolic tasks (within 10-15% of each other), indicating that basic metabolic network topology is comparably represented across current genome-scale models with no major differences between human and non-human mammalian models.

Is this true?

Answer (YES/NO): YES